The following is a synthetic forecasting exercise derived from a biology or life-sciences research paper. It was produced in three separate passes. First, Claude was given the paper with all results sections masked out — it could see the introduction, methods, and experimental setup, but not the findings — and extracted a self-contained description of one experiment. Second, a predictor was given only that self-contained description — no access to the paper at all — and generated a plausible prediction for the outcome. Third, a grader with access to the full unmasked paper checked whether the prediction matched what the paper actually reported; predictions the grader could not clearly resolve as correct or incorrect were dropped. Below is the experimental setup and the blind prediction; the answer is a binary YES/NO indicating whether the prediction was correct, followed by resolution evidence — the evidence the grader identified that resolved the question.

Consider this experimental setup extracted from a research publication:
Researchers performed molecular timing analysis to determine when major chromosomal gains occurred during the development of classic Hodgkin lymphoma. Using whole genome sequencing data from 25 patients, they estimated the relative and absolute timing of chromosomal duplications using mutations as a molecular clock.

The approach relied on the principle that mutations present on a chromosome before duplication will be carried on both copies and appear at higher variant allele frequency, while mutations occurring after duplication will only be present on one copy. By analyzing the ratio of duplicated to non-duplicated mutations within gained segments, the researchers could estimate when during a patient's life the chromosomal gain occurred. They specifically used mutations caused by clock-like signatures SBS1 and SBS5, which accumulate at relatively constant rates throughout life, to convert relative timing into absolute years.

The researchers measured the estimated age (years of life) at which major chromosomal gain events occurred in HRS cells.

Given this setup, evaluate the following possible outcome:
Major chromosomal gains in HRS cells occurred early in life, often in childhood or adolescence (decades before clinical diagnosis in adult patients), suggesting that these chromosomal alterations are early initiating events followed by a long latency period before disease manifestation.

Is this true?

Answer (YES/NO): NO